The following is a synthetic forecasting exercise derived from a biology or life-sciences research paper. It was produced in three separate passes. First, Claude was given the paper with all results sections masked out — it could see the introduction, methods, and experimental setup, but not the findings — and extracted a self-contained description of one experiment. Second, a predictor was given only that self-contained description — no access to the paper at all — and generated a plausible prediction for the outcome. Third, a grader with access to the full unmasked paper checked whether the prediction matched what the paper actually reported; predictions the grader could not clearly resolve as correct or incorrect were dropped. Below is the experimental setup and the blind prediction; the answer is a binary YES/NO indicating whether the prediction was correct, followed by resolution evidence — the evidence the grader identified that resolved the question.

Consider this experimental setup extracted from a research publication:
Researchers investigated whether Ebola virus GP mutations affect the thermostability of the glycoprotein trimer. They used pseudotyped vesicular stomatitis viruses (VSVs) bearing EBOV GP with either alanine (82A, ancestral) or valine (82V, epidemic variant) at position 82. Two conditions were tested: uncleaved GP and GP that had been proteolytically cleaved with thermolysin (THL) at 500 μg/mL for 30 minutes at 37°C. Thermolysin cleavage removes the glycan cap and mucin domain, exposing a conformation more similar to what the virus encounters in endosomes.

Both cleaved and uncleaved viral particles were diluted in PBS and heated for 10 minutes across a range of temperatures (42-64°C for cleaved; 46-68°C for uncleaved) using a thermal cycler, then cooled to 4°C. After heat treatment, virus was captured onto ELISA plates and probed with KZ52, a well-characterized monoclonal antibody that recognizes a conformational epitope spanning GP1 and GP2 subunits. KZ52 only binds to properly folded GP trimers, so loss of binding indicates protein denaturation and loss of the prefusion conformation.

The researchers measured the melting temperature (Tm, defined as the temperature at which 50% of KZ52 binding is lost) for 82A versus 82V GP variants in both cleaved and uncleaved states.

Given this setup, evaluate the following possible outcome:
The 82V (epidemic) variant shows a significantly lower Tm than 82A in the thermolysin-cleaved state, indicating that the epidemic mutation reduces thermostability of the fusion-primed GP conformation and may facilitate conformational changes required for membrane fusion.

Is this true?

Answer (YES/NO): YES